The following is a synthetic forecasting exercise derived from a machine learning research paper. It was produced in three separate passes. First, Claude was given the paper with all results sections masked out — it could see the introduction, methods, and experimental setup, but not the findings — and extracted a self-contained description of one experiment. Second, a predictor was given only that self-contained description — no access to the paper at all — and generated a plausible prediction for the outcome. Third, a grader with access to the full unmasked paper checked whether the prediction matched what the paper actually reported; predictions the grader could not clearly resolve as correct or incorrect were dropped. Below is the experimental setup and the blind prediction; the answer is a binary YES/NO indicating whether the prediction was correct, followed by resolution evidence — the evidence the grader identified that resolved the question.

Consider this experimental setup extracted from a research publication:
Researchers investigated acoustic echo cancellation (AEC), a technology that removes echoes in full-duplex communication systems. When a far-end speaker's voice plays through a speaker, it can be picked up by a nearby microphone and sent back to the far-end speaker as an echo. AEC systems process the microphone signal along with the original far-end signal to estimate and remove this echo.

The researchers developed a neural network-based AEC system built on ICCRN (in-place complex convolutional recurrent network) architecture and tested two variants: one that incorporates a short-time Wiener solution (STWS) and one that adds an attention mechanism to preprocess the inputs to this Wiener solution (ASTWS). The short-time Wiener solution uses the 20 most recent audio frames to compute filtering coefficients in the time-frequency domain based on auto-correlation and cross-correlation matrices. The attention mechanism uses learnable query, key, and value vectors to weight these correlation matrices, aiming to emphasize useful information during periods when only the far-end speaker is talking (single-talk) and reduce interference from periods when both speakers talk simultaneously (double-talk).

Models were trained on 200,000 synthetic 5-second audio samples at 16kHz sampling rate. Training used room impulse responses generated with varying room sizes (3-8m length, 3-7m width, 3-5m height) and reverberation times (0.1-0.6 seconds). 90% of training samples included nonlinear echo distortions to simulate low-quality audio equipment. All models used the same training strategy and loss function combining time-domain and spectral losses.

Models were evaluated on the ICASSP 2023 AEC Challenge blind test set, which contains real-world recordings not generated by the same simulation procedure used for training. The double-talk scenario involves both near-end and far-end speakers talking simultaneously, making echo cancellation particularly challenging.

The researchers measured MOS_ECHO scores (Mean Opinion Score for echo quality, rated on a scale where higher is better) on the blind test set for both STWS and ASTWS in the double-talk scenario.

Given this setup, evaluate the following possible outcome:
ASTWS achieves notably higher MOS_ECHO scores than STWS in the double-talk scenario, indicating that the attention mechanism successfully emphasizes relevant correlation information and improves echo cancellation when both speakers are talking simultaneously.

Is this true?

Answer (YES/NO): YES